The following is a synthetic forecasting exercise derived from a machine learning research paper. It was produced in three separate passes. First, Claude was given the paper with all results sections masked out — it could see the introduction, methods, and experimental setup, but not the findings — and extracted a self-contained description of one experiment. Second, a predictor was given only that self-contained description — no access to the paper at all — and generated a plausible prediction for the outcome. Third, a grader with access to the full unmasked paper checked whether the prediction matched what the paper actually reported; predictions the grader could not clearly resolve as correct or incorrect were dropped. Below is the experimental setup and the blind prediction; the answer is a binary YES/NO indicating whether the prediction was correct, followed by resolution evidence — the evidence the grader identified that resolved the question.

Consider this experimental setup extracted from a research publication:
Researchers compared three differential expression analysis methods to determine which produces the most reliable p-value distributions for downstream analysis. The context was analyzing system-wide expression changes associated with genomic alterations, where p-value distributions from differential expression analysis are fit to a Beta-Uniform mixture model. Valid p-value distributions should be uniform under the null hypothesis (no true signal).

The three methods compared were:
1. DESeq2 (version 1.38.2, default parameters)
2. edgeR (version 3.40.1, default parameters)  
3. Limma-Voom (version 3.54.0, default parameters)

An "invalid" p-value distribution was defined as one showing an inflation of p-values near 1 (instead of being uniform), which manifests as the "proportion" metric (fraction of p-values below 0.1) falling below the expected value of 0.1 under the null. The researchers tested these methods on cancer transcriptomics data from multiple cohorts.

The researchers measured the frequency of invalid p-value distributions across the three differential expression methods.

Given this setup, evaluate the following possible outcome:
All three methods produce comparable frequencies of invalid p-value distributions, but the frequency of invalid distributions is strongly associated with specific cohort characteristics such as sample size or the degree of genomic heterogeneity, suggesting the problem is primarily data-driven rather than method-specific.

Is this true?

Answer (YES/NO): NO